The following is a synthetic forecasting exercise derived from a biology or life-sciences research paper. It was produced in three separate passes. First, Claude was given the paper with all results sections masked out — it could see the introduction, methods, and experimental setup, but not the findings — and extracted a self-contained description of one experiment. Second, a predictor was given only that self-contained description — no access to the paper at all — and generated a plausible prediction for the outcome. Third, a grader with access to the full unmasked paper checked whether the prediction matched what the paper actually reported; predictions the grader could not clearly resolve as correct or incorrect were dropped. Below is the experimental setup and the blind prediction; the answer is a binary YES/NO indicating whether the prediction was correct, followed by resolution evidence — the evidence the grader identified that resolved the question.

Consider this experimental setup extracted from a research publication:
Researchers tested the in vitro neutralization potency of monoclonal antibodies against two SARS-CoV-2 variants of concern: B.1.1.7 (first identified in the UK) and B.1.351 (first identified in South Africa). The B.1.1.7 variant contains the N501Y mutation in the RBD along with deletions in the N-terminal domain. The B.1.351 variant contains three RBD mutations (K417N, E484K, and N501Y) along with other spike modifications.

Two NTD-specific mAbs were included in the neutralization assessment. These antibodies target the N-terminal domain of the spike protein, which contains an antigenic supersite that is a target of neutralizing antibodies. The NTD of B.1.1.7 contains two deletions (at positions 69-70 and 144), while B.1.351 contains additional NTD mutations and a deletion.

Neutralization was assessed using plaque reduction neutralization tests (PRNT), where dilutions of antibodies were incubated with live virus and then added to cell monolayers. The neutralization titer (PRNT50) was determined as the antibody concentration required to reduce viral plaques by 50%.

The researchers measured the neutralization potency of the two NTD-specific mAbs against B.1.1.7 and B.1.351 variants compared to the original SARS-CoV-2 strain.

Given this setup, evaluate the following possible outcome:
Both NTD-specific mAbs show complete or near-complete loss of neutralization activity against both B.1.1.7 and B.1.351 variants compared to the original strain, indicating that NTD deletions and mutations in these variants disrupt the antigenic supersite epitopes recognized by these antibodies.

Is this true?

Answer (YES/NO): NO